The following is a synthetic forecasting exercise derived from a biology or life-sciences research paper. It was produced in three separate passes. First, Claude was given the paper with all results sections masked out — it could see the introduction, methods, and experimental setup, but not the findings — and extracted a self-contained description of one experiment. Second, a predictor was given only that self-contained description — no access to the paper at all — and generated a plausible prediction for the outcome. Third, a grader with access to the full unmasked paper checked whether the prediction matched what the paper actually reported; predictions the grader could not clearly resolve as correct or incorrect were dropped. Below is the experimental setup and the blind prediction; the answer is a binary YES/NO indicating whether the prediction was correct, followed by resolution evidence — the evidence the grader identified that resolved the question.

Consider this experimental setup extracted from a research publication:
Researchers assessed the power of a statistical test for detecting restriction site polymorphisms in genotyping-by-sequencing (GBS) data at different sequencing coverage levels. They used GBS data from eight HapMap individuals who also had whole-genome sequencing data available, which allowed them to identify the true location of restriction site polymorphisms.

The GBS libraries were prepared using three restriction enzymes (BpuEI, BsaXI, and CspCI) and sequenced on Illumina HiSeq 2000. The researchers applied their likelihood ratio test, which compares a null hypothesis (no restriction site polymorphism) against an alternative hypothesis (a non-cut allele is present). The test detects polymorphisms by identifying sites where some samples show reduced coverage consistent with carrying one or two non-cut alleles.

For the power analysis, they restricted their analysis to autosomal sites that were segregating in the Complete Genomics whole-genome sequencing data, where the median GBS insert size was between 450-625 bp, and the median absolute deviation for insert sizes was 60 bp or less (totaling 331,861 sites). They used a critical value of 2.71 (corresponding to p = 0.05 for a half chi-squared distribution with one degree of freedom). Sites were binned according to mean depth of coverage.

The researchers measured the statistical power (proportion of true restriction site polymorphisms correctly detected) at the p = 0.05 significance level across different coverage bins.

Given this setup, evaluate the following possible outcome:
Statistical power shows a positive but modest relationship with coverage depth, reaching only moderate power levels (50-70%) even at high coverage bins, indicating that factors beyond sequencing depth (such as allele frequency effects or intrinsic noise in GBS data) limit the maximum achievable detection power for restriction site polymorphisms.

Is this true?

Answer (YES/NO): YES